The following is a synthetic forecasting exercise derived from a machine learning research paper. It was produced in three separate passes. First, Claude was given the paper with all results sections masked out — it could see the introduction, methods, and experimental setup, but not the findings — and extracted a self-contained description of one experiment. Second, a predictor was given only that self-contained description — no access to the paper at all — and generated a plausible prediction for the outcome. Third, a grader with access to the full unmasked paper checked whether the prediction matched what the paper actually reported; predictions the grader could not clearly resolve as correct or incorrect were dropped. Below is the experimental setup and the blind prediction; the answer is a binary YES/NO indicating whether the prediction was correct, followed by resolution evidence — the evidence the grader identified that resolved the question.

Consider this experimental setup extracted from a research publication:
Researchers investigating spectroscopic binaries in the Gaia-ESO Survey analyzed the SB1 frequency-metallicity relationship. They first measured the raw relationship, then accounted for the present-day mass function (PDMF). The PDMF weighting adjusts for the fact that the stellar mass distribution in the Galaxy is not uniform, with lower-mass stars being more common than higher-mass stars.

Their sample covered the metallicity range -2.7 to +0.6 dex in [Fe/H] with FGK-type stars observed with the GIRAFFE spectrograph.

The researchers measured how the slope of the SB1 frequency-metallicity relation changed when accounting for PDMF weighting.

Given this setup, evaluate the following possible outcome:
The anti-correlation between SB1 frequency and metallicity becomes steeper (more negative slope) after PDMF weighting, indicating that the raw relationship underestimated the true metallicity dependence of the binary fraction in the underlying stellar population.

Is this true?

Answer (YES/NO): NO